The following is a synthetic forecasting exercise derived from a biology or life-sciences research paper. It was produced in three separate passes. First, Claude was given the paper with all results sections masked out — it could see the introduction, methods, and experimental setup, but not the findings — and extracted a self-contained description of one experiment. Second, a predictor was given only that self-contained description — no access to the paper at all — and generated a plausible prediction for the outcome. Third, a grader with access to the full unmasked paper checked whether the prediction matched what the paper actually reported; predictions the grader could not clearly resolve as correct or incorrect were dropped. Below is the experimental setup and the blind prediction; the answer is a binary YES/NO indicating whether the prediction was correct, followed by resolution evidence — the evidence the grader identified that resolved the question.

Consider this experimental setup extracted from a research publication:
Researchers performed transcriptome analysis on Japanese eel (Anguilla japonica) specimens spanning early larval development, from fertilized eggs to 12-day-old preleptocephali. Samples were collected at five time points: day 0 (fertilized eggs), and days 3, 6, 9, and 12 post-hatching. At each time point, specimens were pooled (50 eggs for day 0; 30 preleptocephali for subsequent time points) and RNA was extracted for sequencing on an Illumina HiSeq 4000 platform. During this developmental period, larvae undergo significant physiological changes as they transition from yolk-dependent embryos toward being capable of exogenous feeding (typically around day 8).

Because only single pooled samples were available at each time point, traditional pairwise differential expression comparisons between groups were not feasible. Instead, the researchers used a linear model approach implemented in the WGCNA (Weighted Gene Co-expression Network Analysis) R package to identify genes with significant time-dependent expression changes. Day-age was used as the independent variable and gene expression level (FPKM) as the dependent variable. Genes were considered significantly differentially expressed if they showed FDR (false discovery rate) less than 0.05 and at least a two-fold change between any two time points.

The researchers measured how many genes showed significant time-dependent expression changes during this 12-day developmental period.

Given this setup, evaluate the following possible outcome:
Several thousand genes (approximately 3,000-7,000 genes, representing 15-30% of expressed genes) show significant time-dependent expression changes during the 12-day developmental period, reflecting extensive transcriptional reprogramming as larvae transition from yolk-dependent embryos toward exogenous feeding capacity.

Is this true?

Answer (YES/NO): NO